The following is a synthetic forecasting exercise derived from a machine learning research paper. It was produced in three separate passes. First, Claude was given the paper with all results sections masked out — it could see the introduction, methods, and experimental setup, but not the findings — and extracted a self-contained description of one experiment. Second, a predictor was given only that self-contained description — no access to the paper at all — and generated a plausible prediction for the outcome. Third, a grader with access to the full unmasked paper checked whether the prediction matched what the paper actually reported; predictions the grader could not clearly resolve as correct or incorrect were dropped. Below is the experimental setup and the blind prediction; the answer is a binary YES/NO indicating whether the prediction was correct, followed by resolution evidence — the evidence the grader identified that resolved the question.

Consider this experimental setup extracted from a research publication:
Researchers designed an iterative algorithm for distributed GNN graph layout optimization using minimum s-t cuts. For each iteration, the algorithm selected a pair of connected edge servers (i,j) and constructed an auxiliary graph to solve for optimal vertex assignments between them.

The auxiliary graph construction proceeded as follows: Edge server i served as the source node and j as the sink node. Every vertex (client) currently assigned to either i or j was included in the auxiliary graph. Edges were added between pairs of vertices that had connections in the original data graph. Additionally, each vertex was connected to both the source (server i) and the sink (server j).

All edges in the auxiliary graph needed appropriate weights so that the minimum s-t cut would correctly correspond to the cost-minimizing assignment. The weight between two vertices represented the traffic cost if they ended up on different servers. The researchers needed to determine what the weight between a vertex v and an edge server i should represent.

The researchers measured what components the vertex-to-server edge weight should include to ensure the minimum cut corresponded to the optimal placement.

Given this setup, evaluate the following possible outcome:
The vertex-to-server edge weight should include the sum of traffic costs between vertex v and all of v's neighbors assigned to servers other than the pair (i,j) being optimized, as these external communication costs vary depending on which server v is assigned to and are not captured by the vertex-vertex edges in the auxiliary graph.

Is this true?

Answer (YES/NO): NO